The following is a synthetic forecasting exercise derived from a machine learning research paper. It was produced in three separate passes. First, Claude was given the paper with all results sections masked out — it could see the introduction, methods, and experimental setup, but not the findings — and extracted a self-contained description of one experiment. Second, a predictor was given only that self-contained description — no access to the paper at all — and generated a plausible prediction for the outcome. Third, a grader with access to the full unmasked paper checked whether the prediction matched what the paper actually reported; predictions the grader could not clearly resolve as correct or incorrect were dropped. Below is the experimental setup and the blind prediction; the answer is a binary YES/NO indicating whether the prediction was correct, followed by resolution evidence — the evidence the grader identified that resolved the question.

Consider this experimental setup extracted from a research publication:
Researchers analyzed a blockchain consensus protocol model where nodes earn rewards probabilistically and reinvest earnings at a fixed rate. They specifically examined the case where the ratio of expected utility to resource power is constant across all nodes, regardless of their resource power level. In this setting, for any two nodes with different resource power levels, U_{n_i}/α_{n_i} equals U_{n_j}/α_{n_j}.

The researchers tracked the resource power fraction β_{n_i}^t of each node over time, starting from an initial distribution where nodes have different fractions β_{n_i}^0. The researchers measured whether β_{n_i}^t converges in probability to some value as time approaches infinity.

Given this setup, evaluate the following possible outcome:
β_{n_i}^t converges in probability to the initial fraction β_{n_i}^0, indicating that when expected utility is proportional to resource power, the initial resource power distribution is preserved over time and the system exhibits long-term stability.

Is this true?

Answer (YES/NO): NO